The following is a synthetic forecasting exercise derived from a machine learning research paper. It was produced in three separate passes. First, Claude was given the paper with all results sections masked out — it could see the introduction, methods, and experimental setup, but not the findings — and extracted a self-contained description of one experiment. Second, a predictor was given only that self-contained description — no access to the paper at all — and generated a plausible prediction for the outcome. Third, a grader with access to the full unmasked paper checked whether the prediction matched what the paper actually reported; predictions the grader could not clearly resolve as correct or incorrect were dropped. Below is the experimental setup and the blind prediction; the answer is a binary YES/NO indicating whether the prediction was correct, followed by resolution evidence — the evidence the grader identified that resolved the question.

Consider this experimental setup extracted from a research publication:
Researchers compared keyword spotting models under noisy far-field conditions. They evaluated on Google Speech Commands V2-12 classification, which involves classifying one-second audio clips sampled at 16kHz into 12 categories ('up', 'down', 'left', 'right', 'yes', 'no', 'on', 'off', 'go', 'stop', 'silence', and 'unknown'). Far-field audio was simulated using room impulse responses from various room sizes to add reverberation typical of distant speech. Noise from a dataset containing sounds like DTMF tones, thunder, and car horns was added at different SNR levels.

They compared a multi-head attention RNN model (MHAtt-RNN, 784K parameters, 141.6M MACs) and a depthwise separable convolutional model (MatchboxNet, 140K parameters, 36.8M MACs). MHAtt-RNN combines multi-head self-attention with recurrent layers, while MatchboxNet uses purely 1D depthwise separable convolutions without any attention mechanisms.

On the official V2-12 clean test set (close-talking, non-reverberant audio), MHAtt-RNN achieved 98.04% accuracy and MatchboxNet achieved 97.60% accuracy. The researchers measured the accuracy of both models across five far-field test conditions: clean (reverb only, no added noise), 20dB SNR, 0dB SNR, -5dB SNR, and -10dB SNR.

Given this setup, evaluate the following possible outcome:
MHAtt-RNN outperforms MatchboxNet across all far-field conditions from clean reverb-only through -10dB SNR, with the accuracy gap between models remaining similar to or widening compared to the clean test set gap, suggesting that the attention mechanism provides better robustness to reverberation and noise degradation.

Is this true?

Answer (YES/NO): NO